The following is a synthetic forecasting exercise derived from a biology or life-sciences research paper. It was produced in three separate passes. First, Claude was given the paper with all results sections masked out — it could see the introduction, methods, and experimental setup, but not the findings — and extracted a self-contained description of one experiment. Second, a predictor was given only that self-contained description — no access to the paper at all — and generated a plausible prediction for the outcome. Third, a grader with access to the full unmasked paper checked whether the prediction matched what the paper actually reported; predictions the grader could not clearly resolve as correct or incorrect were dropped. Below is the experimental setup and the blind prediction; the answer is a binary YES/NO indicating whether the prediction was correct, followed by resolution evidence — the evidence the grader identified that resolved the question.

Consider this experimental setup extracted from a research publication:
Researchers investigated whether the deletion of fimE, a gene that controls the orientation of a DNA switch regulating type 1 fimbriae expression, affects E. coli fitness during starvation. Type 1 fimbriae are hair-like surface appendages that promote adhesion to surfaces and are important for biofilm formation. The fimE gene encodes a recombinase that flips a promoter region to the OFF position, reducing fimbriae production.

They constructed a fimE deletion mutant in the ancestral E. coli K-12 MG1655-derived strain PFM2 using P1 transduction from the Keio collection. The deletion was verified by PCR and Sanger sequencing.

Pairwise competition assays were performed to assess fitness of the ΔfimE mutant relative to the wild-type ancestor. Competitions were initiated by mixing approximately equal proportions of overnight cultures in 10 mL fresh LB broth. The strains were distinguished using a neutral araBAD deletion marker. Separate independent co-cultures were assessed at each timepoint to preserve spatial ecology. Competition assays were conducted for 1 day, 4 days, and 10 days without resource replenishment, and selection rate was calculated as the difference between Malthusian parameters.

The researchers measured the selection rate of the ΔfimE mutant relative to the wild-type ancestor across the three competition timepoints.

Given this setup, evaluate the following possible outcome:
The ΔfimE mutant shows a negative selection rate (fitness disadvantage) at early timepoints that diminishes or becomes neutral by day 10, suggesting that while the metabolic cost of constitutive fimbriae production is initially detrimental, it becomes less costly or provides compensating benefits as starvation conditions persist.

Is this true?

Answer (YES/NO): NO